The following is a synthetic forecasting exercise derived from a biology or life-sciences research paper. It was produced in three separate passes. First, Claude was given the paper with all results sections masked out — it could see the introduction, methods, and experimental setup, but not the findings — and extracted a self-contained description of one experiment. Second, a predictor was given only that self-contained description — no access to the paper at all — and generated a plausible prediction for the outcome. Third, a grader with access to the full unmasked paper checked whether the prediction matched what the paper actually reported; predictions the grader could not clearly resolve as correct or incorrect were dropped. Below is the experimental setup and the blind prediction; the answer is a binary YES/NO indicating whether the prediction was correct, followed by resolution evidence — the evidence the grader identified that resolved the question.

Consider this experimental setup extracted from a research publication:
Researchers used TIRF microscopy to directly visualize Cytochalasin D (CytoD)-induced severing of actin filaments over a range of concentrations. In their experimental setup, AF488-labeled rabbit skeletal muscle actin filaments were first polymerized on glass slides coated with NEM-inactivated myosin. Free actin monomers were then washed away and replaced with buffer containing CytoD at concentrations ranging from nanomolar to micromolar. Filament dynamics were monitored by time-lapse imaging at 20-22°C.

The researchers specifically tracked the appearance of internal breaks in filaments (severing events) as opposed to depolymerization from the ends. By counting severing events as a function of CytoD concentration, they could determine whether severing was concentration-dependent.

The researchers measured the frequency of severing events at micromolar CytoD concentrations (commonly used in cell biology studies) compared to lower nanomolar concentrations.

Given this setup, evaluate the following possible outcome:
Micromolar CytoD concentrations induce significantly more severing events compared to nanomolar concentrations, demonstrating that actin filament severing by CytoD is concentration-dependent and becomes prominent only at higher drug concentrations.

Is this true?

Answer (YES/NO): YES